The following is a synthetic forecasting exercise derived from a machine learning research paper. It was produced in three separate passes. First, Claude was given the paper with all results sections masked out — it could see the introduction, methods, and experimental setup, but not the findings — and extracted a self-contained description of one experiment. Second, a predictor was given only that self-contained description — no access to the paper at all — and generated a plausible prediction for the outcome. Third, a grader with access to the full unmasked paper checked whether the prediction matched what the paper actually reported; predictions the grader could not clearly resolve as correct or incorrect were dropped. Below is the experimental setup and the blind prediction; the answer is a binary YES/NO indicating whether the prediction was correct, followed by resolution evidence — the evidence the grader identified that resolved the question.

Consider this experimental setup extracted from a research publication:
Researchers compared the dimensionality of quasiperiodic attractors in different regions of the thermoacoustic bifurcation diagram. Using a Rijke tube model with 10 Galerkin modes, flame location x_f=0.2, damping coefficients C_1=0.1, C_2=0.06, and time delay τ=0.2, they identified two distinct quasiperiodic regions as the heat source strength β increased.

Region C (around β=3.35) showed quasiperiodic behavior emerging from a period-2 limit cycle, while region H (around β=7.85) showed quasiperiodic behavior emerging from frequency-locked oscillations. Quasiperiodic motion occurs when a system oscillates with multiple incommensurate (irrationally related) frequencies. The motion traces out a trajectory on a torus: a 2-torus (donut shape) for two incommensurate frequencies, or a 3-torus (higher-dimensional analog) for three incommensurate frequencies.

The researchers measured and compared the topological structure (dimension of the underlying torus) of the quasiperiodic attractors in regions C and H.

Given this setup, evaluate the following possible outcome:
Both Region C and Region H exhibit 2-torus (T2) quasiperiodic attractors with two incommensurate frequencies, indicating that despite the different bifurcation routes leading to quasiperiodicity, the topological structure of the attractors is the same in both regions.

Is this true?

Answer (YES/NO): NO